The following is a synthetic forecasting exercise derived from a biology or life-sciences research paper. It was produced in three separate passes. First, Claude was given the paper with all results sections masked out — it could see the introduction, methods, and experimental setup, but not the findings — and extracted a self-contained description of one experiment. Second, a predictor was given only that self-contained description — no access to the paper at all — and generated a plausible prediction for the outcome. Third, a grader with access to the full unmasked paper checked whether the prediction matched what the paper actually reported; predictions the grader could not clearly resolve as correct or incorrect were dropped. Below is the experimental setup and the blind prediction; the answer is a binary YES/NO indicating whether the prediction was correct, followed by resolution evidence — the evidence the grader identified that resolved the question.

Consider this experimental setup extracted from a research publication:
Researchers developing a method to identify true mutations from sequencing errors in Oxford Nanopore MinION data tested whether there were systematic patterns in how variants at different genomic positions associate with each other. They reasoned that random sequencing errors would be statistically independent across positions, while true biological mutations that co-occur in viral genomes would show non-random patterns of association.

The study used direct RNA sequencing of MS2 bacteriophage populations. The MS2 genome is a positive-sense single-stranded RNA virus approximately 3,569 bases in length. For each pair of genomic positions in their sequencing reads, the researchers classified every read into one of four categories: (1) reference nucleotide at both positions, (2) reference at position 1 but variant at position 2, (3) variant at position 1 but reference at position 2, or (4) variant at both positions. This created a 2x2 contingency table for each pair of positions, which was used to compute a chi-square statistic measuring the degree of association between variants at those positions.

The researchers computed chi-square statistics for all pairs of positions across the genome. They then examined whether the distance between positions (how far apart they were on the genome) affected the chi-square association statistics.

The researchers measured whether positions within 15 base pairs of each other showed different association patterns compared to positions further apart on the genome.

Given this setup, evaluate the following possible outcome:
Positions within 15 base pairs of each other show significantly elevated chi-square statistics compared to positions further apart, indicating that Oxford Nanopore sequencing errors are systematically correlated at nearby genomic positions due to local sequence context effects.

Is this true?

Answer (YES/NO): YES